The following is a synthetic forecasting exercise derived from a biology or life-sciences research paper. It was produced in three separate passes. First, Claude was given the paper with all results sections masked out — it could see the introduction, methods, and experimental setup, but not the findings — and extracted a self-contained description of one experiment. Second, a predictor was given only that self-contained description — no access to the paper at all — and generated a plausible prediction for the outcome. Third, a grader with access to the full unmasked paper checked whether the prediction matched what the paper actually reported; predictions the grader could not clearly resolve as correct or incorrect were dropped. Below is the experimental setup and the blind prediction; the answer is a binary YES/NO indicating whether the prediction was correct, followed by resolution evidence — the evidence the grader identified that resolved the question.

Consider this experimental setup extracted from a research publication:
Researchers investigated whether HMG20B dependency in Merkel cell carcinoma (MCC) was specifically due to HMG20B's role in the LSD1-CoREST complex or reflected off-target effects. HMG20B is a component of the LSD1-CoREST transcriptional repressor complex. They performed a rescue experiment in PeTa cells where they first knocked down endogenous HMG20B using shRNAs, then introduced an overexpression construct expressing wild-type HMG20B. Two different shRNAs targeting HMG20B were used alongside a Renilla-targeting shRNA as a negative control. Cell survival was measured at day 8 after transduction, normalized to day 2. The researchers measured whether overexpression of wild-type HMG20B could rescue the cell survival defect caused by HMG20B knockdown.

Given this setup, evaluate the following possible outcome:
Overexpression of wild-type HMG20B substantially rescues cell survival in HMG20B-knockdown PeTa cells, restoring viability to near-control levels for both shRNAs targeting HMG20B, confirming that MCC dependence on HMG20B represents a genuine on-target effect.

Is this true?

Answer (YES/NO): YES